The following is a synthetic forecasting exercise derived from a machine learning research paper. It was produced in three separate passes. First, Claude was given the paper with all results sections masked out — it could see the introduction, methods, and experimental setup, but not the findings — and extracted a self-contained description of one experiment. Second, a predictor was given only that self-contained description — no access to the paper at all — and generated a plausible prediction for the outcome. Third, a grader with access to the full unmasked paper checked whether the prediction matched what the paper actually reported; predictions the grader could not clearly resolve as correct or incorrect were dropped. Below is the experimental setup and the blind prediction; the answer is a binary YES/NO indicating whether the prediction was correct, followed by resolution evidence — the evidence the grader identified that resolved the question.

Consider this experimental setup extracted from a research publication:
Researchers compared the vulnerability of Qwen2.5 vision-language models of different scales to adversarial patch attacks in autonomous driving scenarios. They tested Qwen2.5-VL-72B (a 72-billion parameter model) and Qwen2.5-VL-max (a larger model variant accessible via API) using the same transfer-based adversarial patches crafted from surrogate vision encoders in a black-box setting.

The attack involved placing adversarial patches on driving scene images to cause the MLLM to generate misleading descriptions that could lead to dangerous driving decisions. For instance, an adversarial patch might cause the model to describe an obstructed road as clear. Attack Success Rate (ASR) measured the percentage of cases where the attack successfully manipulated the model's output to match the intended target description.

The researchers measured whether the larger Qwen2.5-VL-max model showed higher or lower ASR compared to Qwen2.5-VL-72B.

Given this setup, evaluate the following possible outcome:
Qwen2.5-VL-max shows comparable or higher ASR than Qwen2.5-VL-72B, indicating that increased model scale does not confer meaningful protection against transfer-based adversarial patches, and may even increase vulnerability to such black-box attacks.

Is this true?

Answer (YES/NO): NO